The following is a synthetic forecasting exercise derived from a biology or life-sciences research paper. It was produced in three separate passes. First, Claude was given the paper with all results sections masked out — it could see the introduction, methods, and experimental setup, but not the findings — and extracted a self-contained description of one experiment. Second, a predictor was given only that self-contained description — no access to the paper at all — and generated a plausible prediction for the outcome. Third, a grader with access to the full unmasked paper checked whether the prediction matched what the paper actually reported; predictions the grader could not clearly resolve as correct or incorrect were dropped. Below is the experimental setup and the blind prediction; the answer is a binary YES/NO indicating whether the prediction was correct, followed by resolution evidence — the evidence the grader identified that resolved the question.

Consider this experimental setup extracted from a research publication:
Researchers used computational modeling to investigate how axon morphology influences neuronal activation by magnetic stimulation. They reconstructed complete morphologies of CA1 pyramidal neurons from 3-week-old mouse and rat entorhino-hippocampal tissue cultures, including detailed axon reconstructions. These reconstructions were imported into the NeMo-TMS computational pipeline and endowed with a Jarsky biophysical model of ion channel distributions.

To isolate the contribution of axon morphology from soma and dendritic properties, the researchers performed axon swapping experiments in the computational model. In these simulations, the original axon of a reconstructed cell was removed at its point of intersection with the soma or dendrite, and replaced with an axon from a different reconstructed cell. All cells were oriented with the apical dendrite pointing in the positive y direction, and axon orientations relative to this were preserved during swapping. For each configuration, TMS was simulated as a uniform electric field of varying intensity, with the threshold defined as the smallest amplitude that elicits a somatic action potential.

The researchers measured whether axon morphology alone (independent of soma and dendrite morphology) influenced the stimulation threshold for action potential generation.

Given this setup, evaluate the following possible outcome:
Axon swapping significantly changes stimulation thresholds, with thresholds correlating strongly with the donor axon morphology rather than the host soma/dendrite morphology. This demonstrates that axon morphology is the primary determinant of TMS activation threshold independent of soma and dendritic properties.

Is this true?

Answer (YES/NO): YES